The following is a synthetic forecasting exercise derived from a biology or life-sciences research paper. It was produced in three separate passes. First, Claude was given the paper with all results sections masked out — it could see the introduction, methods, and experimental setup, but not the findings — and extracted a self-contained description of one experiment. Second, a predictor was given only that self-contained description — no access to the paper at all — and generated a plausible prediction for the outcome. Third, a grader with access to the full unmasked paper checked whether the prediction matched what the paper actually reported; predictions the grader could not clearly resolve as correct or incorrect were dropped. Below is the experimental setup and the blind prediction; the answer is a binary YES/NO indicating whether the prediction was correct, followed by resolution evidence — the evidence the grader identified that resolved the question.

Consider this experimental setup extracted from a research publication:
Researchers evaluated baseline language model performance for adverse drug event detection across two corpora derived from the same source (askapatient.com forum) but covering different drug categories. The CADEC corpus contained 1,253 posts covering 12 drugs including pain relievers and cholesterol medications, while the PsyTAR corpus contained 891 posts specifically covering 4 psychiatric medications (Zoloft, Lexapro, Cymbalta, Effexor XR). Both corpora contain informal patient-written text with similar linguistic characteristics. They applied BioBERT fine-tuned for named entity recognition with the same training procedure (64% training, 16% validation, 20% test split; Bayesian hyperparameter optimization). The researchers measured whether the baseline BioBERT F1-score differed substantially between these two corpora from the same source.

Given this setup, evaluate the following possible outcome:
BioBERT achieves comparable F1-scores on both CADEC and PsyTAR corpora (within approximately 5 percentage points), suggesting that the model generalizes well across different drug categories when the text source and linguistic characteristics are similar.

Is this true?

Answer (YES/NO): YES